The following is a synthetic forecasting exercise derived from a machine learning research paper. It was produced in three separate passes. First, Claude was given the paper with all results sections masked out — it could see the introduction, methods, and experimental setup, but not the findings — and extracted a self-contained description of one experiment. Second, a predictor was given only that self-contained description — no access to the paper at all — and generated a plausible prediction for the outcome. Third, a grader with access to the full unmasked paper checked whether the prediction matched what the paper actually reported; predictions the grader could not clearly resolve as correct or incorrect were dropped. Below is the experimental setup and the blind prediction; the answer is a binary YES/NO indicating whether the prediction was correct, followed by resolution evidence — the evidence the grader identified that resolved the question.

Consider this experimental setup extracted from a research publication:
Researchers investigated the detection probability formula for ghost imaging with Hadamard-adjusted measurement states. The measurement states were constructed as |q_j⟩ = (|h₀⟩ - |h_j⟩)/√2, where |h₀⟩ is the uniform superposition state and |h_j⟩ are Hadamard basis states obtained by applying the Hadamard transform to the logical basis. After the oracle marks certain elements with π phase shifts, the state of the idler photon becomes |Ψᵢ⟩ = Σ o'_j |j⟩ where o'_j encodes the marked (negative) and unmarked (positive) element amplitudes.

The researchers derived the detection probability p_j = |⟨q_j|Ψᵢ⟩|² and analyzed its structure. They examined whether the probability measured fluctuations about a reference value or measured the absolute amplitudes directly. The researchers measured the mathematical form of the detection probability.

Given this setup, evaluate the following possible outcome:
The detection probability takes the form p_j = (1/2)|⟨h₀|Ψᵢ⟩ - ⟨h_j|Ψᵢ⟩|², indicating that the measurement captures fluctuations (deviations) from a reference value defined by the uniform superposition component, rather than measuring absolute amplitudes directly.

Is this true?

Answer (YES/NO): YES